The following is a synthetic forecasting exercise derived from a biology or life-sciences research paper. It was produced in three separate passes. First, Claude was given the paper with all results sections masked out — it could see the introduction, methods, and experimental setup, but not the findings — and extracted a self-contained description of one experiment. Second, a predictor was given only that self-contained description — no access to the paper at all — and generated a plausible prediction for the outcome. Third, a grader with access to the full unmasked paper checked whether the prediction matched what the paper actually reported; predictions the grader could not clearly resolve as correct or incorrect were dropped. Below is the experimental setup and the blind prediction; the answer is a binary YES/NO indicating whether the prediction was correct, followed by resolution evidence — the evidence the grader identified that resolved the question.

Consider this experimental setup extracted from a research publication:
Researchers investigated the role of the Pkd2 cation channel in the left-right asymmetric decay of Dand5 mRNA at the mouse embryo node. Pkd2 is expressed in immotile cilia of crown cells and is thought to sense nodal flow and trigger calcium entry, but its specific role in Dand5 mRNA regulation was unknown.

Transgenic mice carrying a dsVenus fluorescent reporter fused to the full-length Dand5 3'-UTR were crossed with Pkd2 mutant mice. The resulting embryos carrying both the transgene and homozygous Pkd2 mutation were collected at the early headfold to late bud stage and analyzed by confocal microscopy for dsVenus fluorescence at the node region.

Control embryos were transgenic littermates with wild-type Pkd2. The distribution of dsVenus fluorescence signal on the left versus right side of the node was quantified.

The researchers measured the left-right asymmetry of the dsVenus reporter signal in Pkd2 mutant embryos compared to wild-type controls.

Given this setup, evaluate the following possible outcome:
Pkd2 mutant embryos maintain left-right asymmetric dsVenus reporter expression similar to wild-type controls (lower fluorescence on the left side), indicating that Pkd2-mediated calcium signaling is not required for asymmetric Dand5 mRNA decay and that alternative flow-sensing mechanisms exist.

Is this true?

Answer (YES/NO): NO